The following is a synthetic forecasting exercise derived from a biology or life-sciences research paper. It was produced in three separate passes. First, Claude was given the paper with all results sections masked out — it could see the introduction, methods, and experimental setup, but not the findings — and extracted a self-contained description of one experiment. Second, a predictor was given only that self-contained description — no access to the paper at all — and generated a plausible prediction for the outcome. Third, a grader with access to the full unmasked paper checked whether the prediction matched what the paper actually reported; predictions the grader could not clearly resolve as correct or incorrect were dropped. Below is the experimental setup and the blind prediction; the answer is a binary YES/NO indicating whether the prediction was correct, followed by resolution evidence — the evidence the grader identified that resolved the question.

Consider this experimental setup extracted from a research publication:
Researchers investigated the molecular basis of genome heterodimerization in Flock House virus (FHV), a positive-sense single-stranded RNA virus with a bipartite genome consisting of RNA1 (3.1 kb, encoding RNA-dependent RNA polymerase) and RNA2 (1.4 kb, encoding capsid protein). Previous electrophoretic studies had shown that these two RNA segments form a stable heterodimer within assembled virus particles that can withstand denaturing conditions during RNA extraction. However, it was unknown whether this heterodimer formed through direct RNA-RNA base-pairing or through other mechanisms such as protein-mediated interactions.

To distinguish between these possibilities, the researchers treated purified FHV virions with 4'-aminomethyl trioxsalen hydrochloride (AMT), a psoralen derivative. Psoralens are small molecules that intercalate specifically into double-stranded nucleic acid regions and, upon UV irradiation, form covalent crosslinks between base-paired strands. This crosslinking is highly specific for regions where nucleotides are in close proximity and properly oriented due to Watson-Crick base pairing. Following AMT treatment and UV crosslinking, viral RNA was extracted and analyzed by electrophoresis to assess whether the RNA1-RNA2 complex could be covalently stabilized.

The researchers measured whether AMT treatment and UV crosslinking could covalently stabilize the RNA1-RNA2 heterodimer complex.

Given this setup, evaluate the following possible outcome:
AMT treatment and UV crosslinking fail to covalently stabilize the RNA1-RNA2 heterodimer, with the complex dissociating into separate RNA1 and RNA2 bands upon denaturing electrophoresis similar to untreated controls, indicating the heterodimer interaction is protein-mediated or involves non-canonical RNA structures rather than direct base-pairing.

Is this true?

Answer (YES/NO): NO